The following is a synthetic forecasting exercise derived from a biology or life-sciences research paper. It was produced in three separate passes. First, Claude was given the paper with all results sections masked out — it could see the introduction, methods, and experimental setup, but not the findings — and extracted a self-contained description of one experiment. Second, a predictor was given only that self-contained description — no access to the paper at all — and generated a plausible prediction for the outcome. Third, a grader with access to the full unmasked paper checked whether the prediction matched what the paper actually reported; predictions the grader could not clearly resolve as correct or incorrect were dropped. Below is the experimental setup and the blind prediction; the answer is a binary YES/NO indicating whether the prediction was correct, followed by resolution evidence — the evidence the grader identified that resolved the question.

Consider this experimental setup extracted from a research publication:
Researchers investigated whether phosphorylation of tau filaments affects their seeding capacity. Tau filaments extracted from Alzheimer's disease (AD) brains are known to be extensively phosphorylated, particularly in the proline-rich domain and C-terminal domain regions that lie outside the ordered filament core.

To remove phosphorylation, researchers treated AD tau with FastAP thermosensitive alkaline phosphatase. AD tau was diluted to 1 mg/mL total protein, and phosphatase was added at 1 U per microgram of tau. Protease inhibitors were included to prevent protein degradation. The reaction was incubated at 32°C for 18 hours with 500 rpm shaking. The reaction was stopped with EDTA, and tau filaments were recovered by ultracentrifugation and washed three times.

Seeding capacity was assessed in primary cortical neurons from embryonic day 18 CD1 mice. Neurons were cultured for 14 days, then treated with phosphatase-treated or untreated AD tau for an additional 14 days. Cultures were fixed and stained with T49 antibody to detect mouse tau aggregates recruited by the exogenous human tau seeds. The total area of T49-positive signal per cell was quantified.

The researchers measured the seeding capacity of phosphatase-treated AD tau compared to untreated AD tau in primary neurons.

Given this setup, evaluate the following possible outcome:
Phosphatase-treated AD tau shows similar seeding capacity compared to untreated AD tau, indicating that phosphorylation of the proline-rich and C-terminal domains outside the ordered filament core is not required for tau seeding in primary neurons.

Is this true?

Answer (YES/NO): NO